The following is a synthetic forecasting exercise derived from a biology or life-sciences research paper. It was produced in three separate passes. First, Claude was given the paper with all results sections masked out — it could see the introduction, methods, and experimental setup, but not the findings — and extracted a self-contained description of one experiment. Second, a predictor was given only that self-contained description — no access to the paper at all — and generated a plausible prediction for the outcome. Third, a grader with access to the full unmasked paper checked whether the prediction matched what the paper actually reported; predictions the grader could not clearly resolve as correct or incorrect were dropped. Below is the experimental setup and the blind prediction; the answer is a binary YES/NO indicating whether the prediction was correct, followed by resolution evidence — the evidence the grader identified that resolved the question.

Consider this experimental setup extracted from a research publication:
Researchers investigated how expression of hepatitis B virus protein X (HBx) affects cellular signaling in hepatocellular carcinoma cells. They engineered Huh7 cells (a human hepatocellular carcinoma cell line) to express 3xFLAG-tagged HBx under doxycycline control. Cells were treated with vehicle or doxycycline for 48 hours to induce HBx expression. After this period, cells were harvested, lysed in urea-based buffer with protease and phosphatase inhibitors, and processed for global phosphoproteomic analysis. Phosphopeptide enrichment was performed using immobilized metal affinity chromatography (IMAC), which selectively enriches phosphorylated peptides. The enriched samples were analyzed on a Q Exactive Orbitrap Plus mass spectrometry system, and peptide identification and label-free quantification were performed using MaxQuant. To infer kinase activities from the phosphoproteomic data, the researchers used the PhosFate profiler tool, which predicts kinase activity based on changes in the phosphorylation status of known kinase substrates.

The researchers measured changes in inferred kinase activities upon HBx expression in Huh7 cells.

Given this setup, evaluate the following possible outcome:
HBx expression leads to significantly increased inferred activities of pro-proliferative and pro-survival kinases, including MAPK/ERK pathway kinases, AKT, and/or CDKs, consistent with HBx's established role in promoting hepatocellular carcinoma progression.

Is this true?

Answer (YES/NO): YES